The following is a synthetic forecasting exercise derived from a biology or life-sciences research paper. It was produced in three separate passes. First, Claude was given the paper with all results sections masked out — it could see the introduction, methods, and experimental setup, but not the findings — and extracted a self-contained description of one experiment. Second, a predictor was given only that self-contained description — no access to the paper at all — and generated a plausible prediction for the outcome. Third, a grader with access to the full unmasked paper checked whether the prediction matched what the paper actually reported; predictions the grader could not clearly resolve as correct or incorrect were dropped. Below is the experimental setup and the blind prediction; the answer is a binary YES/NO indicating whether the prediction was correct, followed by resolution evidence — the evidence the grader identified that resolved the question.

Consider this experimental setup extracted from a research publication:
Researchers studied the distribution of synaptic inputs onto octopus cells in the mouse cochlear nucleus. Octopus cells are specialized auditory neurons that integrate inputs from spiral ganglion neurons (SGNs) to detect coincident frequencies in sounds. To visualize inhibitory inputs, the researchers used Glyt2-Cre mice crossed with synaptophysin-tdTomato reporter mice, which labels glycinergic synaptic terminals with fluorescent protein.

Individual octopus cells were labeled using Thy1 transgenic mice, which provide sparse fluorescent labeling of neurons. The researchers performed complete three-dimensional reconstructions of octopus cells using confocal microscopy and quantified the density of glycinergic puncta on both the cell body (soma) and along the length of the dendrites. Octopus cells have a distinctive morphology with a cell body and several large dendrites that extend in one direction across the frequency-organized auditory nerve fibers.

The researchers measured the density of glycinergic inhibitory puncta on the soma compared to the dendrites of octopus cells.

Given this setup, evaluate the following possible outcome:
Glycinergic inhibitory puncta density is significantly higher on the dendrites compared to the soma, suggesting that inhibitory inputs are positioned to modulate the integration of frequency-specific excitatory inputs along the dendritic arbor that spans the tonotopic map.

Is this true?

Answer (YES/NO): YES